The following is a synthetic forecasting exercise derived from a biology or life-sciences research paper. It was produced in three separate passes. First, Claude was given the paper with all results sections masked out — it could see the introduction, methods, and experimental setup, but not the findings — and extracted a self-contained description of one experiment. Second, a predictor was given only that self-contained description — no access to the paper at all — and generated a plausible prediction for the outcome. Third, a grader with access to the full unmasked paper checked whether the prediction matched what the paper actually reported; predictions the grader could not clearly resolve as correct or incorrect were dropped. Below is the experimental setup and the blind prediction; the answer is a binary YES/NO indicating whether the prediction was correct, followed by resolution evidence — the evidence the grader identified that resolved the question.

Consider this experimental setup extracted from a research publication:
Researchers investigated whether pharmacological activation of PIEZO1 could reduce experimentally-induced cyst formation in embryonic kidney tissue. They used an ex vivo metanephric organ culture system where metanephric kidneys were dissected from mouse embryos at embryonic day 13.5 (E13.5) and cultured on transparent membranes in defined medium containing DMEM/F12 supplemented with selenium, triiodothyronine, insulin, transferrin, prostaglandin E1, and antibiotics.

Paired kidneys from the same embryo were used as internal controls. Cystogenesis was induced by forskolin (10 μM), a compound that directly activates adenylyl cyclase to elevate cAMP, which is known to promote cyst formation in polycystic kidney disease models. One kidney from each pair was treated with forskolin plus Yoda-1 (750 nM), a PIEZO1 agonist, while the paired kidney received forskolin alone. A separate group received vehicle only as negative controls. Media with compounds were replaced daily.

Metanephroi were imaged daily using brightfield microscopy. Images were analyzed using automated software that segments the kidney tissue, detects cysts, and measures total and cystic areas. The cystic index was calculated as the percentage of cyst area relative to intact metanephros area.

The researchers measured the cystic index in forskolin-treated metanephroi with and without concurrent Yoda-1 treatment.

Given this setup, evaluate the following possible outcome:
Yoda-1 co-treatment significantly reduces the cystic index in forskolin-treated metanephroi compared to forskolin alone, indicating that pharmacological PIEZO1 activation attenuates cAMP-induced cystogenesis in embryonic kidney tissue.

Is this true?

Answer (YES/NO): YES